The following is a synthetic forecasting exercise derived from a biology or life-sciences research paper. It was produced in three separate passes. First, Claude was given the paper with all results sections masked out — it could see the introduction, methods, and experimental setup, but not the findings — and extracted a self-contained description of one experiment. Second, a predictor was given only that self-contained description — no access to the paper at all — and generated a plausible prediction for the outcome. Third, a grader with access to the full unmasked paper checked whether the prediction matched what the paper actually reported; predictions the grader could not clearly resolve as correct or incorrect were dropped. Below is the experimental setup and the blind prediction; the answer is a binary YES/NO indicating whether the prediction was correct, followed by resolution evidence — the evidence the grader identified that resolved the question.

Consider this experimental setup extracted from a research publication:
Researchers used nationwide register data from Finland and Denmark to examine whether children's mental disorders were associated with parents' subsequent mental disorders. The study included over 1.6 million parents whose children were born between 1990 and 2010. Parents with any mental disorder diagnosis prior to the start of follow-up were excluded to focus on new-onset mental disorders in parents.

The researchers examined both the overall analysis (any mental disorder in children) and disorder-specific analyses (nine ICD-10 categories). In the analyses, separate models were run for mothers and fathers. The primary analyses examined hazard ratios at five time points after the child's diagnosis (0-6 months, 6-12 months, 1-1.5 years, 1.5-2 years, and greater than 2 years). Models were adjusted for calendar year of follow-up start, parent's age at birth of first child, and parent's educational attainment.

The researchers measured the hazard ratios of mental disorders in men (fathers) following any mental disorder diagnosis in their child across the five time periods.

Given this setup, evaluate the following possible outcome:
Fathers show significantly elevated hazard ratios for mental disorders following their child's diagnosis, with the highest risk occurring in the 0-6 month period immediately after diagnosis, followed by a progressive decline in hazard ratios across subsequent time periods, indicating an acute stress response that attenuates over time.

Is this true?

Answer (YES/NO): NO